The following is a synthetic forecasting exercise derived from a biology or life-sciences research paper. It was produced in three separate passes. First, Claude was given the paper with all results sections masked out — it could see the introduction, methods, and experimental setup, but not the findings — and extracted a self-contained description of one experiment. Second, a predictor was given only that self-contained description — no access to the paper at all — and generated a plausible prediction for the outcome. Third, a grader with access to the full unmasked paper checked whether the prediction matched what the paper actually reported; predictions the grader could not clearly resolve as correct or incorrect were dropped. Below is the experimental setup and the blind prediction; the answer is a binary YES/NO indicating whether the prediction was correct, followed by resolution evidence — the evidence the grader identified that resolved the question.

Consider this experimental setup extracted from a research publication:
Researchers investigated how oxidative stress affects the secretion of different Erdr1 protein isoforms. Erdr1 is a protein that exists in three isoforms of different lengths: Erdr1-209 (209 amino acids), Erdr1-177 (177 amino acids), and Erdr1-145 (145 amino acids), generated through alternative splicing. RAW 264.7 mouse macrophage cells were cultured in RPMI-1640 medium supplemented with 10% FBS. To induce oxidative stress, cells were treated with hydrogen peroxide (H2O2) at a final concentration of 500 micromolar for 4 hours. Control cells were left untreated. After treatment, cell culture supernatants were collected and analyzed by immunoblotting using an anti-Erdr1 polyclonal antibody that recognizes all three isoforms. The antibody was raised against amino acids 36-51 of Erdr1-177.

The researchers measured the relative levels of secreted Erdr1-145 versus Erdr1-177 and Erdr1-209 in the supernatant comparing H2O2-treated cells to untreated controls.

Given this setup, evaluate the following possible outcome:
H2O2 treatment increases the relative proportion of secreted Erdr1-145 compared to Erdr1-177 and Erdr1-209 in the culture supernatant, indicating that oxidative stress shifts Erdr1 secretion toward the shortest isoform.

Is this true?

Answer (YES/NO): YES